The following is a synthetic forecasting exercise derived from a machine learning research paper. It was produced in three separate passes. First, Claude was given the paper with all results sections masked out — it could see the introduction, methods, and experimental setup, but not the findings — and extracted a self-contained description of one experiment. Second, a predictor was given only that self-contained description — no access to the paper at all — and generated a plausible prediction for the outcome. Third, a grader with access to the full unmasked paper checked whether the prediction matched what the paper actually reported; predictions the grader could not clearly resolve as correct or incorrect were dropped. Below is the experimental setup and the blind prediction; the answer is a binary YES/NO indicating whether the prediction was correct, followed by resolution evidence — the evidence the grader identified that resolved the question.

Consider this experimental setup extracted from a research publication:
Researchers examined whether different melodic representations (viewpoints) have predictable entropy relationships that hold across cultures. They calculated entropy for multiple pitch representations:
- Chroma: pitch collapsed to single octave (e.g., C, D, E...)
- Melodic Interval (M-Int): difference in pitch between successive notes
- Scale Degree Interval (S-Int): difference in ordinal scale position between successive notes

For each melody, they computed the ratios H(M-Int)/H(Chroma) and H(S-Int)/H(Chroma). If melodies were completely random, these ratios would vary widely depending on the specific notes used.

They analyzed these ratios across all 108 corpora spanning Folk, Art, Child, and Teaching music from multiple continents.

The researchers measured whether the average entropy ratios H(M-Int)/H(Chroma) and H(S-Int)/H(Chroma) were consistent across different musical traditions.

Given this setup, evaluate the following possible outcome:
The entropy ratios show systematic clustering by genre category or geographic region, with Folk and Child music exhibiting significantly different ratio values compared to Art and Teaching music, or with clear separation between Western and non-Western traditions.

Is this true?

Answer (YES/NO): NO